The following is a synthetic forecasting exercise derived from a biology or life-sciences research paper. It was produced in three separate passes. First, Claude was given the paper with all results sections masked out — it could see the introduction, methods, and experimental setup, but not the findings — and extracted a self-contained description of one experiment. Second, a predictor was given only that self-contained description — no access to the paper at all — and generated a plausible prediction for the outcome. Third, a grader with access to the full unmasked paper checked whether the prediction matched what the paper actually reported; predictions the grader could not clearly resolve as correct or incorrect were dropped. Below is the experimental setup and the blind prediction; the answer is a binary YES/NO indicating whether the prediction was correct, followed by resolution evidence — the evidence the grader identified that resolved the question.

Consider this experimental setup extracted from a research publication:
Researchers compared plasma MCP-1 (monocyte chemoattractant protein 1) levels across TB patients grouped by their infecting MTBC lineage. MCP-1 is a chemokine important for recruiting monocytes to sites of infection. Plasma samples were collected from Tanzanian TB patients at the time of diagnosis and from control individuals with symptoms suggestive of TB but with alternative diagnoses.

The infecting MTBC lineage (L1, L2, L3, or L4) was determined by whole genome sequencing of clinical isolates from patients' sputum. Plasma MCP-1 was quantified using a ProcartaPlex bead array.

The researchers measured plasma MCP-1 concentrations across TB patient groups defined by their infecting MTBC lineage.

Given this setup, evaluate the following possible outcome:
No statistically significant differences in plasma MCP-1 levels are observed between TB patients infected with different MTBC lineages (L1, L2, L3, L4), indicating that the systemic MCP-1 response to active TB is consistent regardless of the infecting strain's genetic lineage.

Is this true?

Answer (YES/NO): NO